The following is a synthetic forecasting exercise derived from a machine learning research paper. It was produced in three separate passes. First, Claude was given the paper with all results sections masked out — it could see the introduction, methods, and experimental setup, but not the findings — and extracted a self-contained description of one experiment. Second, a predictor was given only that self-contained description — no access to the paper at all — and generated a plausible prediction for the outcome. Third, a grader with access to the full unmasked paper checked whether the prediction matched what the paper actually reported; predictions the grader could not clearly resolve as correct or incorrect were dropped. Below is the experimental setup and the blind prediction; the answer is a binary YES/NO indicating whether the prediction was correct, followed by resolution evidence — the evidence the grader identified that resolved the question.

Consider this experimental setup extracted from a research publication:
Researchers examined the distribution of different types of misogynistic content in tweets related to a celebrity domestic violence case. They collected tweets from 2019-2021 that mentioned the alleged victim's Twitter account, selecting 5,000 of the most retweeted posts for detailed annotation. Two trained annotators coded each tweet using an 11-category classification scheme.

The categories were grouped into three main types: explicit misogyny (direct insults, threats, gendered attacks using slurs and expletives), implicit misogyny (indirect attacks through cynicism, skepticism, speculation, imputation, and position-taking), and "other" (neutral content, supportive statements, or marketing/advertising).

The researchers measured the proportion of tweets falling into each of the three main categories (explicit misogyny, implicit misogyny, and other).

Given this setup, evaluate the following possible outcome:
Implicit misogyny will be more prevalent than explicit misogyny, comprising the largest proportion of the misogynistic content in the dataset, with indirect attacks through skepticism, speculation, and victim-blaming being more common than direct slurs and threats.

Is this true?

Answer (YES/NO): NO